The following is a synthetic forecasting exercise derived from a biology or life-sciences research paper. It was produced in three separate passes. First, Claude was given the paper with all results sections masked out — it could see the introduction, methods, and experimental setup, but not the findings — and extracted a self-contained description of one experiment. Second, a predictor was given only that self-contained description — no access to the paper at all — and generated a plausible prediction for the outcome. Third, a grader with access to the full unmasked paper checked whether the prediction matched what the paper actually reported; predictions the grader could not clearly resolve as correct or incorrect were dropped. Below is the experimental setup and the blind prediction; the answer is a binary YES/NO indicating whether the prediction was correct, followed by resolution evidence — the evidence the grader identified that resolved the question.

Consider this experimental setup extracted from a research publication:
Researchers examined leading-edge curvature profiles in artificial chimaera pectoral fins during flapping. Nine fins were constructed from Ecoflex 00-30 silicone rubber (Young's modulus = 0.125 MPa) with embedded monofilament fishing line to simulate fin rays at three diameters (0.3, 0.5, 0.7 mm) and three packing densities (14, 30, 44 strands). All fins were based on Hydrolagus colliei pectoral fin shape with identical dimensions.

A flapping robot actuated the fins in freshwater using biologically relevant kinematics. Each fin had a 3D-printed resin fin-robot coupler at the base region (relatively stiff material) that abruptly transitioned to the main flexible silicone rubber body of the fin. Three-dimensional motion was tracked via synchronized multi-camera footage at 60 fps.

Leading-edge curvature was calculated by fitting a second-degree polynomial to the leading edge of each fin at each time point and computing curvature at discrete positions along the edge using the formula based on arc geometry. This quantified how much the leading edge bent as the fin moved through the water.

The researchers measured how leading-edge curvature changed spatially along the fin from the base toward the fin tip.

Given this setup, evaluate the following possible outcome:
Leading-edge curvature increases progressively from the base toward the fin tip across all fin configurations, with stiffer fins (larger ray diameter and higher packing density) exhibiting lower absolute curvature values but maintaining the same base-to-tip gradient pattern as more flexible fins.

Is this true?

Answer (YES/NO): NO